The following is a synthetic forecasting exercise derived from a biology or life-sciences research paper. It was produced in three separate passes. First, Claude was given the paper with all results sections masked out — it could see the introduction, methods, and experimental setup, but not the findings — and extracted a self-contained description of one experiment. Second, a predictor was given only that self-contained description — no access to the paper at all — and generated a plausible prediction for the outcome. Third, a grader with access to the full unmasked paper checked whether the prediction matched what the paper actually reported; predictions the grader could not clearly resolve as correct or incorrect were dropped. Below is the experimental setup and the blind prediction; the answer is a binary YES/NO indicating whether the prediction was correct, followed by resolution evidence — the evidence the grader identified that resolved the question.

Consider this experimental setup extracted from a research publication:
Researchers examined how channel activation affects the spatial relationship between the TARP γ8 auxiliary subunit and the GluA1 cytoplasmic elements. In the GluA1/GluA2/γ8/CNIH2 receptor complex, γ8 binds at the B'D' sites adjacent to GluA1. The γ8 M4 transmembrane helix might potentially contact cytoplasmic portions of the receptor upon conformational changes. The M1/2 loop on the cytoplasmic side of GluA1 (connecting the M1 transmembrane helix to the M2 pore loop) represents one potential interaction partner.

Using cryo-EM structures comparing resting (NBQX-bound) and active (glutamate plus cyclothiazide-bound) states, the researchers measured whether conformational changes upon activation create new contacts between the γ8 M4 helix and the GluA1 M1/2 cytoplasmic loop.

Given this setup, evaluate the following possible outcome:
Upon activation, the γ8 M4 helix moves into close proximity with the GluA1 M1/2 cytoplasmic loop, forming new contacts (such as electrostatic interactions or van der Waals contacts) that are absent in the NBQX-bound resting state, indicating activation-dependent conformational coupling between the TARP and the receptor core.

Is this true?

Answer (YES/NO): YES